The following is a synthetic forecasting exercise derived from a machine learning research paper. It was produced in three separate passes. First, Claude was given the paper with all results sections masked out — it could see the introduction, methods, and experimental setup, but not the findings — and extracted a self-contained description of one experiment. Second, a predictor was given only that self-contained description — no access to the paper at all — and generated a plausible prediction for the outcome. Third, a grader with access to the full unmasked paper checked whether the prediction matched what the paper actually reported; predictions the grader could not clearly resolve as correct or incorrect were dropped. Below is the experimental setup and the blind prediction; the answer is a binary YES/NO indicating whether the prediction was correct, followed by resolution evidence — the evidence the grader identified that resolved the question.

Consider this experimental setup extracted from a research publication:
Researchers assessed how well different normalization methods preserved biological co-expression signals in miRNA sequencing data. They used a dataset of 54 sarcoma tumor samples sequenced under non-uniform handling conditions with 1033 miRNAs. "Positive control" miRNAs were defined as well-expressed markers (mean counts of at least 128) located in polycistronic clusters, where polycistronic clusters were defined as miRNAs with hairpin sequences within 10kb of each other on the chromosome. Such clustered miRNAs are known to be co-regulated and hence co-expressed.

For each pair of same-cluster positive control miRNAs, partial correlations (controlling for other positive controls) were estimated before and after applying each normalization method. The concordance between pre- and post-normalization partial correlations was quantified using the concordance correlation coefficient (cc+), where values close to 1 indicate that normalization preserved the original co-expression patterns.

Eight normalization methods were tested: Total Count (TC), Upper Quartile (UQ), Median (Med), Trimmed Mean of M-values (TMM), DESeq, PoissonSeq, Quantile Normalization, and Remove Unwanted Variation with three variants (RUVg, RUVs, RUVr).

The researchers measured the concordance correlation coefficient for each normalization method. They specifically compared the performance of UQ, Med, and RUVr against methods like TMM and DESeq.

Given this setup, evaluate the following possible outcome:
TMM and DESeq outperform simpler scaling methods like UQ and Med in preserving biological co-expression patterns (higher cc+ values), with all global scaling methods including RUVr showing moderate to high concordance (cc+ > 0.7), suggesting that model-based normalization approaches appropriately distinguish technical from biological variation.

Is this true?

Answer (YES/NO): NO